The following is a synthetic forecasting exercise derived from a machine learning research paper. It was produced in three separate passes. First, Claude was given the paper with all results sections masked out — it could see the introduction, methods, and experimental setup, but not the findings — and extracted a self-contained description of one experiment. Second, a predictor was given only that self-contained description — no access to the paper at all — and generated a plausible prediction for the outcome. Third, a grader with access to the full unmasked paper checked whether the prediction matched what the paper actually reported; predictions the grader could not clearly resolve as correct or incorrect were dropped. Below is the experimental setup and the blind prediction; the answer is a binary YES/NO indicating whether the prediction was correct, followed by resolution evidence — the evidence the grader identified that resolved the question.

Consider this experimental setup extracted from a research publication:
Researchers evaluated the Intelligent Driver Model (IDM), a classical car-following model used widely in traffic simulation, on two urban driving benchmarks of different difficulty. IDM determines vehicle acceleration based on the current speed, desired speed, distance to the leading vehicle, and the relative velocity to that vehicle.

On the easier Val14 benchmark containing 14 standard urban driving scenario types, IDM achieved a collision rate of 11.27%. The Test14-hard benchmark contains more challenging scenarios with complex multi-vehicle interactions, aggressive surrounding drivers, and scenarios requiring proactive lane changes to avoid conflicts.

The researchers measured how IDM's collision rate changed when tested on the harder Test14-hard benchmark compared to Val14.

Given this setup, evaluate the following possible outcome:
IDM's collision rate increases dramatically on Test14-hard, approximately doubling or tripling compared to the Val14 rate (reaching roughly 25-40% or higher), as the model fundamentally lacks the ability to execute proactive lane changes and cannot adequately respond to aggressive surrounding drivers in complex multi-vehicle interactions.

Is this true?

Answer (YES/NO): NO